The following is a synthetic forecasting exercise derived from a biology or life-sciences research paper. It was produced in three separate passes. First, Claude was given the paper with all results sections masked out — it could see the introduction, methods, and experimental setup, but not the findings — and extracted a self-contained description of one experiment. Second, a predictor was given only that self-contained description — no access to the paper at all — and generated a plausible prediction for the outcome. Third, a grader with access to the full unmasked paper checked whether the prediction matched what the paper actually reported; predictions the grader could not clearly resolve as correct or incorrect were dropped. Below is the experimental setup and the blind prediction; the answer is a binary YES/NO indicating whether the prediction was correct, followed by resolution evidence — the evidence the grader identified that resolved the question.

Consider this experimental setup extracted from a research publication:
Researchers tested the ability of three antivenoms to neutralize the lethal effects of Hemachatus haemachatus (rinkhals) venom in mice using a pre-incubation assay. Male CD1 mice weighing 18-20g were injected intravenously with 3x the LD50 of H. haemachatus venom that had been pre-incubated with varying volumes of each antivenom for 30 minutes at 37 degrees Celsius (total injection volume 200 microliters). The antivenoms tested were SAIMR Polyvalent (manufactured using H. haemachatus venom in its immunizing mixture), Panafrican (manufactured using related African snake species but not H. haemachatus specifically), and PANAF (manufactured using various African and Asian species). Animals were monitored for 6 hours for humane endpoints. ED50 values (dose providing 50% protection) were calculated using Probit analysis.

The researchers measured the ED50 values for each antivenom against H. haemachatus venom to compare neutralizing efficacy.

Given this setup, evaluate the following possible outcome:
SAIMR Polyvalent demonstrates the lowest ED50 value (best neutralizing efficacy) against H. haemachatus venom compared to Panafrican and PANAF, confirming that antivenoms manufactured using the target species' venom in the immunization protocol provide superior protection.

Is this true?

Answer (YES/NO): YES